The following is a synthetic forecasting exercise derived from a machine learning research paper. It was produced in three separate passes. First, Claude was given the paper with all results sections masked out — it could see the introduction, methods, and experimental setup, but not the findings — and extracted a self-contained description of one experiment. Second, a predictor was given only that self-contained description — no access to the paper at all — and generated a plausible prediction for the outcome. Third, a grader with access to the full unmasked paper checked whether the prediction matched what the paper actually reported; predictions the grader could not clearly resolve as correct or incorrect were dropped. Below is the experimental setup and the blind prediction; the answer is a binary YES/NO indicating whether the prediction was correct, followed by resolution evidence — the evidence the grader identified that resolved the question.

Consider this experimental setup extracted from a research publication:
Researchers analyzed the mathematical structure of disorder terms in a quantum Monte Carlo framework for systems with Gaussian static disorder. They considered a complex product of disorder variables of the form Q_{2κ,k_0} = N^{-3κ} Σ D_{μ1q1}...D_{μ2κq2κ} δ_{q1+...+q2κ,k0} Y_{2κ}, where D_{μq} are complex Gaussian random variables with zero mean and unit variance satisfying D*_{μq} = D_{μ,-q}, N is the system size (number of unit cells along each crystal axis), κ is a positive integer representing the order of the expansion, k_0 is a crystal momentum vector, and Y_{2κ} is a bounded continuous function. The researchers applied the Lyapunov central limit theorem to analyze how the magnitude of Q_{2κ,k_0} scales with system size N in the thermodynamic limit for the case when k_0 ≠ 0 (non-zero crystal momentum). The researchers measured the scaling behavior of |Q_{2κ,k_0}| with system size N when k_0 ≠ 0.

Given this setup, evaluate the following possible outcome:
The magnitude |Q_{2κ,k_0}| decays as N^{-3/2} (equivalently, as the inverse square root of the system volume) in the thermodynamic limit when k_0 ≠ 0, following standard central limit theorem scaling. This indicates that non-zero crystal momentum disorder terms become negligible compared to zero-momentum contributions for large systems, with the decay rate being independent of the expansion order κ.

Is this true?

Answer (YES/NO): YES